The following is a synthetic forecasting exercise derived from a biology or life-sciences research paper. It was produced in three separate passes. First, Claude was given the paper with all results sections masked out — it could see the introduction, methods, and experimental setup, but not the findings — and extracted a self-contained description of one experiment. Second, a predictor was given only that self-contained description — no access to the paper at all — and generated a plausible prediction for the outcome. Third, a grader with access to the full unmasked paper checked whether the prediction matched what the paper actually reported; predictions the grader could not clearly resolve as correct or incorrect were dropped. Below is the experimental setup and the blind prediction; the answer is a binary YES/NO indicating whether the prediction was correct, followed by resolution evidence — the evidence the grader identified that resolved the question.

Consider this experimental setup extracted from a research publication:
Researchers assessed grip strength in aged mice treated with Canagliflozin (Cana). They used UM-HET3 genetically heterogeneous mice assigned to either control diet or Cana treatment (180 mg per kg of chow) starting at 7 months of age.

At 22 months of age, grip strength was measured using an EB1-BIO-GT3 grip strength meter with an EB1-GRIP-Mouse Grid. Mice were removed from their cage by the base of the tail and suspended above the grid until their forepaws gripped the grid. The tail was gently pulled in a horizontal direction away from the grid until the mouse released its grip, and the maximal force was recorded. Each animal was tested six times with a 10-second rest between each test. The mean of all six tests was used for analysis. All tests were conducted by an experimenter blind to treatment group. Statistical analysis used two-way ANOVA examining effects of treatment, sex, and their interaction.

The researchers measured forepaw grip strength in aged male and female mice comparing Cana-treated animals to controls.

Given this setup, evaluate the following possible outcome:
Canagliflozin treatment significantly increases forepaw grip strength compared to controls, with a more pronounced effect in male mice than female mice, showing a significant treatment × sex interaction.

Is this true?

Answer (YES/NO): NO